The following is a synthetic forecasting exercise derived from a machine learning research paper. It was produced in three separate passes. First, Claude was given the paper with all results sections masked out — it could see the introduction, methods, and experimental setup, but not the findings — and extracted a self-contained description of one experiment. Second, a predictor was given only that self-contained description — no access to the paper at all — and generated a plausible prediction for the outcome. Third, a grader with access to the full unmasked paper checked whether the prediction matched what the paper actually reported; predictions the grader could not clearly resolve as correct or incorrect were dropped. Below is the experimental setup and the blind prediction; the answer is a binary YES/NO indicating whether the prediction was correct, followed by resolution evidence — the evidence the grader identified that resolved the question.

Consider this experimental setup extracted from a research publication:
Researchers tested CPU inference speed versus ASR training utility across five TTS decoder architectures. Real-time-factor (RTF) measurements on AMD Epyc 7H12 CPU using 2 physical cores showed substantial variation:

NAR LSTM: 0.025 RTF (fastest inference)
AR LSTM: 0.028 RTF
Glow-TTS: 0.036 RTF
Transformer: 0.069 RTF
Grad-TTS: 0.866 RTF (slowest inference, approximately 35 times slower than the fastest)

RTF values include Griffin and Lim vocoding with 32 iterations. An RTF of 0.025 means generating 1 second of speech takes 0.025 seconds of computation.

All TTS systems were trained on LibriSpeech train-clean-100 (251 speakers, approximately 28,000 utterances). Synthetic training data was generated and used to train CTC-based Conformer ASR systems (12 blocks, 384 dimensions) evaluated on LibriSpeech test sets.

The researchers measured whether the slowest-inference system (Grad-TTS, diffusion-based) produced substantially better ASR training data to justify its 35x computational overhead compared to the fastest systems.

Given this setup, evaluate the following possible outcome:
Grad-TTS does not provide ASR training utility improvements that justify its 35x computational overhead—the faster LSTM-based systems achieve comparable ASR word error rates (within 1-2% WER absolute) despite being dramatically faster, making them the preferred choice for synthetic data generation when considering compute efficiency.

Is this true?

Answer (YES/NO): YES